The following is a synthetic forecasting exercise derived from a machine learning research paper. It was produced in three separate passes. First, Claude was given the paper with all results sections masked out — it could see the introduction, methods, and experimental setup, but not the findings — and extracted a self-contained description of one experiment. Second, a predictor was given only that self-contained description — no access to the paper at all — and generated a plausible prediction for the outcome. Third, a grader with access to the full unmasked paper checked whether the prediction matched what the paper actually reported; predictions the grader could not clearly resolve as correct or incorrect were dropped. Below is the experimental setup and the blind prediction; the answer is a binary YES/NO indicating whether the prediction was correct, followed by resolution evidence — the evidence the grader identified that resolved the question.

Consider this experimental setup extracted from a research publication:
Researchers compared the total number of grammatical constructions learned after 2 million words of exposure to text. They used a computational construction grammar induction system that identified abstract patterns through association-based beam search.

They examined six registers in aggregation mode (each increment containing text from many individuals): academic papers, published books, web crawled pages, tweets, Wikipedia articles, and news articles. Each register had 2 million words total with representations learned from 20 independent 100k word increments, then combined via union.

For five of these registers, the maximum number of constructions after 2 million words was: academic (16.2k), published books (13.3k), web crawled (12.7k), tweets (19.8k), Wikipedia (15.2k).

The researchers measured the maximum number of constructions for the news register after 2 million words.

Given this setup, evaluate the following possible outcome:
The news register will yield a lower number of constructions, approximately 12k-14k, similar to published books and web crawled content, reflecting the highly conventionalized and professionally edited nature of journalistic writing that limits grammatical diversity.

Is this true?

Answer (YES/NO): NO